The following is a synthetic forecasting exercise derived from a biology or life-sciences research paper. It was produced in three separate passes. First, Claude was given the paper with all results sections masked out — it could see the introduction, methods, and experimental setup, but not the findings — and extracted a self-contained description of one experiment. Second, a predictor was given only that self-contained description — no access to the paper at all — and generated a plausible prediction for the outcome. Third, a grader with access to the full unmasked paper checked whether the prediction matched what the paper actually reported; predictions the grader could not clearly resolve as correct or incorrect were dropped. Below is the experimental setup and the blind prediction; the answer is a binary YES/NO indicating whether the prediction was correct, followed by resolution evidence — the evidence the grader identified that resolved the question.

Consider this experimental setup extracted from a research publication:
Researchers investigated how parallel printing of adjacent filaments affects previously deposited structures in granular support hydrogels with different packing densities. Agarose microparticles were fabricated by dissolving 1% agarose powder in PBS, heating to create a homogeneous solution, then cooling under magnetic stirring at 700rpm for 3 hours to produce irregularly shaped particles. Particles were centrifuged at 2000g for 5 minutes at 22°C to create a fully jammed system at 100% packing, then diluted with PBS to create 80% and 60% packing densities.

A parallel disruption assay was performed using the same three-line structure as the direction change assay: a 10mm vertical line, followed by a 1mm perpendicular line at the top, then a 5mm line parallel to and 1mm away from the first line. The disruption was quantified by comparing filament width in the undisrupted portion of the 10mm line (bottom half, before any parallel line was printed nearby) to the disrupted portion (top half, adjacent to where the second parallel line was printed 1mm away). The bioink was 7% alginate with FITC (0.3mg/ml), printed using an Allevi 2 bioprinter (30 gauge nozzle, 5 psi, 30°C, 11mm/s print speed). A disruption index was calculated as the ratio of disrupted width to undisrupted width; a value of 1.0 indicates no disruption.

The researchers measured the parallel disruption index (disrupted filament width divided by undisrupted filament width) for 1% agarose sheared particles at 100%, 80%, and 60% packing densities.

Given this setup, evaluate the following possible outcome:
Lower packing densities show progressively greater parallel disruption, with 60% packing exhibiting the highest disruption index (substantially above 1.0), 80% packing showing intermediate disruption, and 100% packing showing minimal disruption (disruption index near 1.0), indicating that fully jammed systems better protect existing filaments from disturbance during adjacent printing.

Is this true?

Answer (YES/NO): NO